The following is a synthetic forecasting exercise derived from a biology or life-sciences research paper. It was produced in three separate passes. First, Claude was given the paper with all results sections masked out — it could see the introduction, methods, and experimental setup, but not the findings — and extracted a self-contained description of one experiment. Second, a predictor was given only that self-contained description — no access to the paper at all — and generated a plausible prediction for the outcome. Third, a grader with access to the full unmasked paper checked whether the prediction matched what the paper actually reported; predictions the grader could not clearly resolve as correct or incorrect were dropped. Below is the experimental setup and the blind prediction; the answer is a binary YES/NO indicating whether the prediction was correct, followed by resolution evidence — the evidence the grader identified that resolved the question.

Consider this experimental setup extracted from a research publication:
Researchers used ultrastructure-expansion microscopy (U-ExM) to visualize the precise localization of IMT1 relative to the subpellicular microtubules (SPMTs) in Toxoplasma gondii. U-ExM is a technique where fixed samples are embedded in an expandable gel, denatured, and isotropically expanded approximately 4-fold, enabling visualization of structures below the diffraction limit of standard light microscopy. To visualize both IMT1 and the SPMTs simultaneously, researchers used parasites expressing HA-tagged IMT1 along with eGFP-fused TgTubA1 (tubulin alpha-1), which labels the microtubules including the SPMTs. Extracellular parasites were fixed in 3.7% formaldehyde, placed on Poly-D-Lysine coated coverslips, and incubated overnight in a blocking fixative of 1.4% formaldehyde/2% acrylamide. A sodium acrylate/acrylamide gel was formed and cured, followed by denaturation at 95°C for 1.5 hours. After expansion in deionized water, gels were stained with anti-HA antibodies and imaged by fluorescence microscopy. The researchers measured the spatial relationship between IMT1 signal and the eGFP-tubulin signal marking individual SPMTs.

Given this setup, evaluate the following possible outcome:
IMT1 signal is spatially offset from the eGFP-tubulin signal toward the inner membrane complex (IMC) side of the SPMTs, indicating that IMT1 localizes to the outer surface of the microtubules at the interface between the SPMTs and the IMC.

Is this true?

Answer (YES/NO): NO